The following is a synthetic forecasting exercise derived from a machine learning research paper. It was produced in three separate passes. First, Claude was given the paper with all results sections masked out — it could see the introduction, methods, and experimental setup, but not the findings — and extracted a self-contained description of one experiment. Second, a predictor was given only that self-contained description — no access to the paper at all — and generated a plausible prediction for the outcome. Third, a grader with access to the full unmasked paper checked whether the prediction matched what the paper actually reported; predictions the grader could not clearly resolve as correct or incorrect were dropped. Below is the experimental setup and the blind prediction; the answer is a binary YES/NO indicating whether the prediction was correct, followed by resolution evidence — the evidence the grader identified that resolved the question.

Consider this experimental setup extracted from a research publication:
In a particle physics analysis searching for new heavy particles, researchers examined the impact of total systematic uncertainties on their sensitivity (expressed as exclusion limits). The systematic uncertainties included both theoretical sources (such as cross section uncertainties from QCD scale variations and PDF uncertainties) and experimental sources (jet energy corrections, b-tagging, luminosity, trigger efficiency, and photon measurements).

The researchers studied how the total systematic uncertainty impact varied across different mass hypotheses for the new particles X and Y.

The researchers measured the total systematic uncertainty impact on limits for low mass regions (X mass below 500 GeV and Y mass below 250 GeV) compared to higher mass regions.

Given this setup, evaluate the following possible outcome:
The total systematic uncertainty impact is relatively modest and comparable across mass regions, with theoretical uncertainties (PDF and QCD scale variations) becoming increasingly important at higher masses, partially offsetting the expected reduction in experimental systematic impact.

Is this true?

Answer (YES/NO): NO